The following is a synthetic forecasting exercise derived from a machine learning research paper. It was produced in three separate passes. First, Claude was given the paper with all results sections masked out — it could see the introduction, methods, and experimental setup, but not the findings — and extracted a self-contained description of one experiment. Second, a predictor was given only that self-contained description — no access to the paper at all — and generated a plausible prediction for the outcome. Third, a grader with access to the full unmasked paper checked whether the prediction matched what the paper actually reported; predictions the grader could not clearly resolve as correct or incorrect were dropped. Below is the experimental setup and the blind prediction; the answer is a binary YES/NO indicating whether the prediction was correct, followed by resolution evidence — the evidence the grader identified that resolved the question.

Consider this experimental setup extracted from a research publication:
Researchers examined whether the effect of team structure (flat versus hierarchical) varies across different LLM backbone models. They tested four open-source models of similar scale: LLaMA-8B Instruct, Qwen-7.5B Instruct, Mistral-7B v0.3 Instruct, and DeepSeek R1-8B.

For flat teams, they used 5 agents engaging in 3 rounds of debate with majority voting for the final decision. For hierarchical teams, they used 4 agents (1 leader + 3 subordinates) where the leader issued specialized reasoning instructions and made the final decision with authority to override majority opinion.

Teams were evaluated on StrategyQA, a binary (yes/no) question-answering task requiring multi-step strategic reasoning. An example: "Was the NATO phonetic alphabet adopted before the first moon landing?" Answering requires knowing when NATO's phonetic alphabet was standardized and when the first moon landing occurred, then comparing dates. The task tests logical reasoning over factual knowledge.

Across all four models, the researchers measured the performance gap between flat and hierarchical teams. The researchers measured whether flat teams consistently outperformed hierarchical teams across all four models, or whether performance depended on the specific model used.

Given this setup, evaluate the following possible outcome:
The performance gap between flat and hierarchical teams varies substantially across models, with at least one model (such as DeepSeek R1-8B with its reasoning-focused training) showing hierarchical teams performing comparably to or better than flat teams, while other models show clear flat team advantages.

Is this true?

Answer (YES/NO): NO